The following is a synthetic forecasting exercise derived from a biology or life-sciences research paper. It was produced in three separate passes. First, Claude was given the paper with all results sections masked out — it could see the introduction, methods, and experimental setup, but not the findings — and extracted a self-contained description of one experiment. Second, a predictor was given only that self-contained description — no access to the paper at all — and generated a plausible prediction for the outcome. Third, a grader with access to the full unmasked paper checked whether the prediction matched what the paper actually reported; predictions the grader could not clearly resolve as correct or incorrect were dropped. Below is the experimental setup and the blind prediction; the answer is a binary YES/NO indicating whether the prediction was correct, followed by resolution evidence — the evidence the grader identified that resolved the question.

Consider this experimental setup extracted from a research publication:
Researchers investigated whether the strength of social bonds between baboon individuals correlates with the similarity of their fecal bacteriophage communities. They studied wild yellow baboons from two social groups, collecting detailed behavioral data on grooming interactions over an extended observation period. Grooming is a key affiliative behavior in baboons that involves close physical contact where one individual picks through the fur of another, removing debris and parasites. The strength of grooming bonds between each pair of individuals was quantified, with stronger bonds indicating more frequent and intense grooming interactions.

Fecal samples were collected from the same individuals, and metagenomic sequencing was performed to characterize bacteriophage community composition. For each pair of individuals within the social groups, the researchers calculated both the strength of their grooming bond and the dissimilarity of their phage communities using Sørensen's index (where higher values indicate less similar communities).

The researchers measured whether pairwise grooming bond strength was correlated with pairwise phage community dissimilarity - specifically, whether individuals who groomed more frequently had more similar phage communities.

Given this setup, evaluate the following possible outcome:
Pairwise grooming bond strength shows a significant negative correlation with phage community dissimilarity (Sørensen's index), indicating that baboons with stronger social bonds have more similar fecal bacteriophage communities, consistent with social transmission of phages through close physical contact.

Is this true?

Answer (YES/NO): YES